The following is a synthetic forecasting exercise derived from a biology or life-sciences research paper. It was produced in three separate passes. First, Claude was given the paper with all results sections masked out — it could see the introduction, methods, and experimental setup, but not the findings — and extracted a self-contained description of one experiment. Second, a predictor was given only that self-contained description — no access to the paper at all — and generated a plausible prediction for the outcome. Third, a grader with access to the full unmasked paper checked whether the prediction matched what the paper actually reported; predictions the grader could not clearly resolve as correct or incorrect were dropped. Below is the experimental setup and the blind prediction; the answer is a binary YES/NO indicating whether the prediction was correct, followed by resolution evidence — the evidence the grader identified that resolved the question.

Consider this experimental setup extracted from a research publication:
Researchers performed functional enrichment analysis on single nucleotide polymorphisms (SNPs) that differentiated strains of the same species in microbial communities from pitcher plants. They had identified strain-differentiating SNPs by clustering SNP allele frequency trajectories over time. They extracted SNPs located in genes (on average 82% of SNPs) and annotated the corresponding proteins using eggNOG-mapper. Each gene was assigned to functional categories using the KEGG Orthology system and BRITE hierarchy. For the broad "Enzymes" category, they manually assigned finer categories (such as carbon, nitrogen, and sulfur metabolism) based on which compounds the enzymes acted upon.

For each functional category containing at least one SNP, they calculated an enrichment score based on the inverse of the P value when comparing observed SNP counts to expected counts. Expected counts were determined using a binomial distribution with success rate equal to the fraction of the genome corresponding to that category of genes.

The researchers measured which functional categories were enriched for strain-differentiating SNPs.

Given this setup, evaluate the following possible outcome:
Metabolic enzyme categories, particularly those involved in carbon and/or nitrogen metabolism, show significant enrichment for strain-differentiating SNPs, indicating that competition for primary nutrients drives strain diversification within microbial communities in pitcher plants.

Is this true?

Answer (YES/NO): YES